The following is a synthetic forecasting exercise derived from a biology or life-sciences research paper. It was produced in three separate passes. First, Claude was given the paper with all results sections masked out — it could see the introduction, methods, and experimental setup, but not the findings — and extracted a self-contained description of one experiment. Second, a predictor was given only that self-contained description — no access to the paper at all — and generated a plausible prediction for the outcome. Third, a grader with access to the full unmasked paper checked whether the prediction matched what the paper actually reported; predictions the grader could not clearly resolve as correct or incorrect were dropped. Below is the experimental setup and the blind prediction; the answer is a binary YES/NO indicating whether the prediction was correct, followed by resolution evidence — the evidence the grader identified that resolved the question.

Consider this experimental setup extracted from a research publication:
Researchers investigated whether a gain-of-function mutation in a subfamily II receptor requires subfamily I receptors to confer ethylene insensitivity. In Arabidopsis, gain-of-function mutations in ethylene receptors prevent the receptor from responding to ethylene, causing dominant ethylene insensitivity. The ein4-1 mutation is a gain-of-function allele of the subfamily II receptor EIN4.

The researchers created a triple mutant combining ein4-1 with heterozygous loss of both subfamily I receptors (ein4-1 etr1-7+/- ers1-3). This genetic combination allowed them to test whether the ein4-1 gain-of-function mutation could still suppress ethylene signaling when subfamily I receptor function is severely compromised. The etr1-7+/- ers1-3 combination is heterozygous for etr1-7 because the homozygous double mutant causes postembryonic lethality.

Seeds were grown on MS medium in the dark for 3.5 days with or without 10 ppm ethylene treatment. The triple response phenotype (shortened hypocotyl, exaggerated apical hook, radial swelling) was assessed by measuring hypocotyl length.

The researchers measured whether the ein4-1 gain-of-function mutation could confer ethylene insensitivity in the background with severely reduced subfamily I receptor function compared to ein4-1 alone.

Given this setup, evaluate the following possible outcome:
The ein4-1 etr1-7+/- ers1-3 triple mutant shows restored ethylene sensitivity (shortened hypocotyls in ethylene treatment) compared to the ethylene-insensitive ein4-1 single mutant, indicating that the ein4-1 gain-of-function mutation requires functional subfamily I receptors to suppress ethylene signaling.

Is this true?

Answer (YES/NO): YES